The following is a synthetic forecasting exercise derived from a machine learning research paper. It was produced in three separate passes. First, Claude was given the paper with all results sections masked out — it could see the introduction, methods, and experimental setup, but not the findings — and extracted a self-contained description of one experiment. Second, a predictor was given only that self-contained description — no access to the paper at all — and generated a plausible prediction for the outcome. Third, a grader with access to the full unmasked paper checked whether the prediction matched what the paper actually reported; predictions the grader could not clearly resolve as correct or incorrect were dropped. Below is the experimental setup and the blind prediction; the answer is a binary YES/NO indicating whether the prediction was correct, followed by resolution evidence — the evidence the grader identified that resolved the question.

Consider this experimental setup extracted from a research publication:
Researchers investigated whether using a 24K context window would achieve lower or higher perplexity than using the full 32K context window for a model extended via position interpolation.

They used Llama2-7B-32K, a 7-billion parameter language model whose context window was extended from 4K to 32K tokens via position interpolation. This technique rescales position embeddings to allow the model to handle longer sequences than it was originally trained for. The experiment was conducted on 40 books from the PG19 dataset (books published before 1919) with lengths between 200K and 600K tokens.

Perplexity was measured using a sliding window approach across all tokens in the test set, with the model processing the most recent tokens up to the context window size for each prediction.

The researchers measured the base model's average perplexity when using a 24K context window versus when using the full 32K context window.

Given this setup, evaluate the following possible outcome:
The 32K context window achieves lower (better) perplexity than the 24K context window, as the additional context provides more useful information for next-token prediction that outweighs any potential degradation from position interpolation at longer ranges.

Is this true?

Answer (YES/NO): NO